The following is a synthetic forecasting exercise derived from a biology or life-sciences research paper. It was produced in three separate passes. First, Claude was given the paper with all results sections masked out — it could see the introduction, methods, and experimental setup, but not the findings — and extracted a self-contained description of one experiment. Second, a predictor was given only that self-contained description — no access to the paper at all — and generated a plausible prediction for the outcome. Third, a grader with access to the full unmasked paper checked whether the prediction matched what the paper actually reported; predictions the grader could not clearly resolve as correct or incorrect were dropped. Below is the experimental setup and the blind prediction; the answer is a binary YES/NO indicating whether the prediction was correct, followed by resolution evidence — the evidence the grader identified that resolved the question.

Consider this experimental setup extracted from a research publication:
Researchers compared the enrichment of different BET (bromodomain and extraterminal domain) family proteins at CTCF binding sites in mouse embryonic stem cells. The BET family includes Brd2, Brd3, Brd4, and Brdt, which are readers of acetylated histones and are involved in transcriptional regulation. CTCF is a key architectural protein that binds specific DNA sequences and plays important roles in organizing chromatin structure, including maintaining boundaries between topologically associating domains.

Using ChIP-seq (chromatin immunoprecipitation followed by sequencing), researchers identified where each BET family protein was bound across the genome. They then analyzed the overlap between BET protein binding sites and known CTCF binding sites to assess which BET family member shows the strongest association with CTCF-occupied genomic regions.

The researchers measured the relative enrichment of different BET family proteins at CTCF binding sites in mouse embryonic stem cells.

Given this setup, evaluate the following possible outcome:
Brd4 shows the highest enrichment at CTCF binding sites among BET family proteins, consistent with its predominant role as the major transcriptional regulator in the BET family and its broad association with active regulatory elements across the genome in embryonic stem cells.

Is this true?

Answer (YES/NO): NO